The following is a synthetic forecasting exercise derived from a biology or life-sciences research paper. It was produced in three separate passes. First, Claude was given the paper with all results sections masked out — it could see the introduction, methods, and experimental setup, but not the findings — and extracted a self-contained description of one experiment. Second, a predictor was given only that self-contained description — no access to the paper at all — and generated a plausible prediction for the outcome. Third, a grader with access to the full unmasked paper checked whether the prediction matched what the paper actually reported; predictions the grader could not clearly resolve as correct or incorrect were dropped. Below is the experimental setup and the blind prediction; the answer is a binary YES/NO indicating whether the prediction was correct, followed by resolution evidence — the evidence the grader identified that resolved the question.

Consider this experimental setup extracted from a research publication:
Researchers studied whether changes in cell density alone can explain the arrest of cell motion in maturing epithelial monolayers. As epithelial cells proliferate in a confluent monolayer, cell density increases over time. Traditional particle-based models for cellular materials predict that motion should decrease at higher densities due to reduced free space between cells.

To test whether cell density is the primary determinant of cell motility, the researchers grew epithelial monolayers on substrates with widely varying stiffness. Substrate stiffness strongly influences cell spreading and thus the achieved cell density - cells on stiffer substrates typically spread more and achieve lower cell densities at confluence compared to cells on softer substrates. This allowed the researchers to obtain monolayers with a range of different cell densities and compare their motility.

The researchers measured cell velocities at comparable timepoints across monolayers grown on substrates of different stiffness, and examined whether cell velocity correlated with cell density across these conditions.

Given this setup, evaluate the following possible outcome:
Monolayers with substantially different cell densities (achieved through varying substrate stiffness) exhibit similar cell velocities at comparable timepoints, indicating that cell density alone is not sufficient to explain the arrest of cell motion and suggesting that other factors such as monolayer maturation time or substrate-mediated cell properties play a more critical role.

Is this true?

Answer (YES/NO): YES